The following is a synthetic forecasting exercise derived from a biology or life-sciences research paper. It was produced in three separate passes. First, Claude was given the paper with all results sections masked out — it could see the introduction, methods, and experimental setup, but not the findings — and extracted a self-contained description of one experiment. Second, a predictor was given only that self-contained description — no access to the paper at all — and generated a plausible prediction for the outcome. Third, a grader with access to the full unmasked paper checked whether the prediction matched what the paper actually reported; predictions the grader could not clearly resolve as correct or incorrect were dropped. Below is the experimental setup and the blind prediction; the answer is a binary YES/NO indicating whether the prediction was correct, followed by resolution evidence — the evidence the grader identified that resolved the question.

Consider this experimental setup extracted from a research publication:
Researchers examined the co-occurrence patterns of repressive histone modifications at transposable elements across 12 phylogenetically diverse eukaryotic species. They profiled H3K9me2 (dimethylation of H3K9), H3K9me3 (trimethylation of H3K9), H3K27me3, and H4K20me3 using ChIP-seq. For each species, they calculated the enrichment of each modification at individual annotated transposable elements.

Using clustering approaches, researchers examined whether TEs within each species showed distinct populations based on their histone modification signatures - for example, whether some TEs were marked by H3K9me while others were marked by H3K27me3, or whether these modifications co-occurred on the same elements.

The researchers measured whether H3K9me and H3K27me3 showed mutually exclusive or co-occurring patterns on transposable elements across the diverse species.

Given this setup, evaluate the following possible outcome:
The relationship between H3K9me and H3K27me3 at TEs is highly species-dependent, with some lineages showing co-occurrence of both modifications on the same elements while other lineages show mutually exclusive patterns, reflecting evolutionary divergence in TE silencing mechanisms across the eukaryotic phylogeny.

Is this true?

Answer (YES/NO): YES